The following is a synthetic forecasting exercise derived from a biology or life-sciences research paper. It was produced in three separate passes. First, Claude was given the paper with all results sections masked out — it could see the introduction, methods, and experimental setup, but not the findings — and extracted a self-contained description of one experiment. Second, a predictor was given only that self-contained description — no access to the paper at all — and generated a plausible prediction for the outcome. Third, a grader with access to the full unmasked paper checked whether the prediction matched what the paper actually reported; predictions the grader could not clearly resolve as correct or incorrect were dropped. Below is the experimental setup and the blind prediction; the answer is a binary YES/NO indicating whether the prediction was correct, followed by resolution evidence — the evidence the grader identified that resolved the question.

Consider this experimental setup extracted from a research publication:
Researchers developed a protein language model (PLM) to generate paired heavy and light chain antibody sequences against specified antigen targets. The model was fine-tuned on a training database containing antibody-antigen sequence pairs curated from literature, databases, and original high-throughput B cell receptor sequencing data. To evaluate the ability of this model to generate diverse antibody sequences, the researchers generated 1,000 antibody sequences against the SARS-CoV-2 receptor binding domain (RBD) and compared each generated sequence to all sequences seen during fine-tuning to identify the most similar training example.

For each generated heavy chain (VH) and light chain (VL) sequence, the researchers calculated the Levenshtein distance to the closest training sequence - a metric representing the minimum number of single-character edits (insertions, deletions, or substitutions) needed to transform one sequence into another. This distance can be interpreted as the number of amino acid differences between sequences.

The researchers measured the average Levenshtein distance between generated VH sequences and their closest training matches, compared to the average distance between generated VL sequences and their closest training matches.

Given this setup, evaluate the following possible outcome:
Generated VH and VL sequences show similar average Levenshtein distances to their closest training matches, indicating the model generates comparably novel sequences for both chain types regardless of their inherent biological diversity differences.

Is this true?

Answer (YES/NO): NO